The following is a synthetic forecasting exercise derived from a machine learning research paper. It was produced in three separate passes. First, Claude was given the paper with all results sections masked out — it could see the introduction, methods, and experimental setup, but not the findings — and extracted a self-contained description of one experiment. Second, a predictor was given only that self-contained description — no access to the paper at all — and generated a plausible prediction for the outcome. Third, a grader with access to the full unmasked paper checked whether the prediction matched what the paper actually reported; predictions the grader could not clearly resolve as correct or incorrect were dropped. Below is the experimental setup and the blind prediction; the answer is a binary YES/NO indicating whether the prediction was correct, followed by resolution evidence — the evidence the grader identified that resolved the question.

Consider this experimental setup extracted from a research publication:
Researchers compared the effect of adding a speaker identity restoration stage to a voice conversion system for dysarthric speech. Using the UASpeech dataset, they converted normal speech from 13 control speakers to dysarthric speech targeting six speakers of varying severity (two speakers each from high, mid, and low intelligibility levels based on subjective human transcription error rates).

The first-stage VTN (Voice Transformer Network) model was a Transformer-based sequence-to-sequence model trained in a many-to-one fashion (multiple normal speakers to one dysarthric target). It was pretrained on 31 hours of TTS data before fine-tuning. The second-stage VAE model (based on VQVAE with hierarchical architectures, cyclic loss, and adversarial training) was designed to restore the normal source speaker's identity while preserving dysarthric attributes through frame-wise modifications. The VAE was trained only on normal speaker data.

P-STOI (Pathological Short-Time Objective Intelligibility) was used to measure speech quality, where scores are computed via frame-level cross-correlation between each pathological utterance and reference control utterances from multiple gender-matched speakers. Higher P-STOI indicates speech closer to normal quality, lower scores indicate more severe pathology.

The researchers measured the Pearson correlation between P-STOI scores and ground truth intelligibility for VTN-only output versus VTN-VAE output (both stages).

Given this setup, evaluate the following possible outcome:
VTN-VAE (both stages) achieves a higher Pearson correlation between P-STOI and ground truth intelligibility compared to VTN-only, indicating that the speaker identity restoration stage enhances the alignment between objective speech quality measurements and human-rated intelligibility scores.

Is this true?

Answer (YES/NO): NO